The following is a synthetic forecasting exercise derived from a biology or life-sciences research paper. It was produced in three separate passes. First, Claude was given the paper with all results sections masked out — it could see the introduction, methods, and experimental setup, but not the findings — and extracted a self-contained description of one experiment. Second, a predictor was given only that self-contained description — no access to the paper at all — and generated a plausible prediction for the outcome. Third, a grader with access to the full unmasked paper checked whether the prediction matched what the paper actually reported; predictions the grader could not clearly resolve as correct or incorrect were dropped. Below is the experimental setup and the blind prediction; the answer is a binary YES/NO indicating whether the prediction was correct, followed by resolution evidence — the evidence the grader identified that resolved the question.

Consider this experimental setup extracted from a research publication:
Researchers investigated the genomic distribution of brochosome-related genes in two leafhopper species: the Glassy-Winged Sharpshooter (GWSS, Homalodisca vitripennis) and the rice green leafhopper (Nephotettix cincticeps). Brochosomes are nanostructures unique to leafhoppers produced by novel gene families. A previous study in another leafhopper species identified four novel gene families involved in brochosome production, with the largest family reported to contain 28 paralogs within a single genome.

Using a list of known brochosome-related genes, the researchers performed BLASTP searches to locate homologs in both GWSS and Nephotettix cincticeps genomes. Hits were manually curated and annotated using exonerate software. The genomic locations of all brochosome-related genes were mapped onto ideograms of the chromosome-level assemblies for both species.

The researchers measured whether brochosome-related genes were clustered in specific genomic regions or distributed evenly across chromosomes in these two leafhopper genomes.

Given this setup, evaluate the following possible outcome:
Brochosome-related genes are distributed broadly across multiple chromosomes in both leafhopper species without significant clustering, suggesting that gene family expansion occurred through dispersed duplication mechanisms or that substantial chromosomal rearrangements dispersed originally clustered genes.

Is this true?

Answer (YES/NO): NO